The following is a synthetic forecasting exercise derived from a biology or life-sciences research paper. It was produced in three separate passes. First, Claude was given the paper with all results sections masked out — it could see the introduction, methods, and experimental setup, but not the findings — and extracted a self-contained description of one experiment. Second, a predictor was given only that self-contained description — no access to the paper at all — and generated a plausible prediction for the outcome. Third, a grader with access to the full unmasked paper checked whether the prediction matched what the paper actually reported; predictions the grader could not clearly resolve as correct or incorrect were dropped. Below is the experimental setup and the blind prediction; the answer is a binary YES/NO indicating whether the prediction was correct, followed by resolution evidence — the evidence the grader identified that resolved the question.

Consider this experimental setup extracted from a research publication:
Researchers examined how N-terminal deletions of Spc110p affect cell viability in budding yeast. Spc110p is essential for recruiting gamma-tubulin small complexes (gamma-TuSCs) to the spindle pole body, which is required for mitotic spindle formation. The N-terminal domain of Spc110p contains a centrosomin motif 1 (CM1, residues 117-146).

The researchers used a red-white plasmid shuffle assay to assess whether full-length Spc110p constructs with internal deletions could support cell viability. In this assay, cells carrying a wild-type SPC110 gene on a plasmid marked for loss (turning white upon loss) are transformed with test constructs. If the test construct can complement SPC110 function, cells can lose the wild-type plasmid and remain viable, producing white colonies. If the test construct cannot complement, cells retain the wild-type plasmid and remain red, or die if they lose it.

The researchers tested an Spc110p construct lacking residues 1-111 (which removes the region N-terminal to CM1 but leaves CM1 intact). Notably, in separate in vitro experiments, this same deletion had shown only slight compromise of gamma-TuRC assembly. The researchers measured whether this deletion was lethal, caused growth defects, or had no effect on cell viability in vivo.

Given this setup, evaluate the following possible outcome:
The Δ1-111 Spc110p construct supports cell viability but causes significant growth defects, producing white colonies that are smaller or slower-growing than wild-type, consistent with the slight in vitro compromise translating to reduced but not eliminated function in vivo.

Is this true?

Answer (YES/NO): NO